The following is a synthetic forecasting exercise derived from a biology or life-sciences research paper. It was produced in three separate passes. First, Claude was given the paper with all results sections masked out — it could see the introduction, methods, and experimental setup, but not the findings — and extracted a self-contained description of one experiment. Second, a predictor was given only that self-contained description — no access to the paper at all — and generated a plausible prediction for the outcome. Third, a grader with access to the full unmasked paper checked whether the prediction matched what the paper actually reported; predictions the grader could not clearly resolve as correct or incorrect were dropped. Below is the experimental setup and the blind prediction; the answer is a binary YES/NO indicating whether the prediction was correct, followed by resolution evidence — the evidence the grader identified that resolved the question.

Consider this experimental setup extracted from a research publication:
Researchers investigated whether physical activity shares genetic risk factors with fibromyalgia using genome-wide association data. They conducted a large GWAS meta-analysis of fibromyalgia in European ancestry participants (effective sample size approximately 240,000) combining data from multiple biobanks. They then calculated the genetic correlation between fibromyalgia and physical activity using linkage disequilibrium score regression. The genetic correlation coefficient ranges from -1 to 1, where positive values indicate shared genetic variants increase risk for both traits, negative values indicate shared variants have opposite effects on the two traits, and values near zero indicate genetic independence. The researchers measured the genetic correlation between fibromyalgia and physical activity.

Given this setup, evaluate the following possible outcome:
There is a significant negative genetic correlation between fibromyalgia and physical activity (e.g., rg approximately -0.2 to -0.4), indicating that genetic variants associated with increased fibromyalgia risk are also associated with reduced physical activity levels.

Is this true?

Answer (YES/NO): NO